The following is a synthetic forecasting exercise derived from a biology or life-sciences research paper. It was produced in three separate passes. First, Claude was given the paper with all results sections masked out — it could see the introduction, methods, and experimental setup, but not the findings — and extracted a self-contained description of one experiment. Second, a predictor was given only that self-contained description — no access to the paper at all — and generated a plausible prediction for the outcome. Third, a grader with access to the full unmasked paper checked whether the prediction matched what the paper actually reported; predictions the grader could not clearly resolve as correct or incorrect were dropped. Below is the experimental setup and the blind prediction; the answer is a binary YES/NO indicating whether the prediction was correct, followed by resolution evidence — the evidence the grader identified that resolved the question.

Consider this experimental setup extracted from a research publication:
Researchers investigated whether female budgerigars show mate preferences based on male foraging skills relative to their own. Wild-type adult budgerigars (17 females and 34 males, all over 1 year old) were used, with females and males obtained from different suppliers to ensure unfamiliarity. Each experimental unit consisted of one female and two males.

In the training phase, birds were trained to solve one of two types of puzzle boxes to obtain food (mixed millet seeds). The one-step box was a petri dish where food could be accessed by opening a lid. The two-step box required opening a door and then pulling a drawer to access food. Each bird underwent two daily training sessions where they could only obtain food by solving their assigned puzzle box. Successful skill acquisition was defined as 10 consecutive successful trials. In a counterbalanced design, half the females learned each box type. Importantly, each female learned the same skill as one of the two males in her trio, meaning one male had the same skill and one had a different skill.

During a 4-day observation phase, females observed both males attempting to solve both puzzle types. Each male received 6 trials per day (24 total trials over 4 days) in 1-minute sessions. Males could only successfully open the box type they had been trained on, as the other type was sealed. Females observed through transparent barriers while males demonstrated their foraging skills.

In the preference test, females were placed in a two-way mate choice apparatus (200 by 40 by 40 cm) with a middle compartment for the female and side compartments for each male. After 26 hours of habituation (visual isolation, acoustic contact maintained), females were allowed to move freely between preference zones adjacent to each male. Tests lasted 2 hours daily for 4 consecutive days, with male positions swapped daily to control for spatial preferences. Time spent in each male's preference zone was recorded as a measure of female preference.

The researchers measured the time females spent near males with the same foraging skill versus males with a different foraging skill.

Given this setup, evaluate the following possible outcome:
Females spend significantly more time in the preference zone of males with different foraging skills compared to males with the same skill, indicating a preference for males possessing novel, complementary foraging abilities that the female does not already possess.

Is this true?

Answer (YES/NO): YES